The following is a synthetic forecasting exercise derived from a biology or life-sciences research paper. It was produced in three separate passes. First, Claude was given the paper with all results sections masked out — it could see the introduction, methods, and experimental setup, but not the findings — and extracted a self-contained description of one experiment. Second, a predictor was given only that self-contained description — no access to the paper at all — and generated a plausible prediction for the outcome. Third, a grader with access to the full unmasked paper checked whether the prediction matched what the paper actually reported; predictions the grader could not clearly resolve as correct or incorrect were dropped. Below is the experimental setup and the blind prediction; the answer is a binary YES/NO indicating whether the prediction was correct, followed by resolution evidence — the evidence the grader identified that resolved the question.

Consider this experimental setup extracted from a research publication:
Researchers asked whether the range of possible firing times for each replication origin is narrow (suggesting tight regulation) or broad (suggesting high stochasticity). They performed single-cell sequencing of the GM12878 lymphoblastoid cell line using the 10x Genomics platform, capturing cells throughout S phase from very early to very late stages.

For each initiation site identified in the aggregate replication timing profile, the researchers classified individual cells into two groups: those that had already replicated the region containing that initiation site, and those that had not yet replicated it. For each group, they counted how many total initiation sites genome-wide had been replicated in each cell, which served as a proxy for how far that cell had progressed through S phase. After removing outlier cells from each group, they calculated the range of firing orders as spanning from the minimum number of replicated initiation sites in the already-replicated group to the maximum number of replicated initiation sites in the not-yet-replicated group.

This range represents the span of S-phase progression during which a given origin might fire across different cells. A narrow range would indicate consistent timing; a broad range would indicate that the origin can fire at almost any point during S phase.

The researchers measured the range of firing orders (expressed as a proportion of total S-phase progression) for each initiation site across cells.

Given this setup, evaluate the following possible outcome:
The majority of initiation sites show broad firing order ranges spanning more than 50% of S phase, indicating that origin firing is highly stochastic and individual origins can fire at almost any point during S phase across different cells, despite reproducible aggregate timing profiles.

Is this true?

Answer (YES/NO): NO